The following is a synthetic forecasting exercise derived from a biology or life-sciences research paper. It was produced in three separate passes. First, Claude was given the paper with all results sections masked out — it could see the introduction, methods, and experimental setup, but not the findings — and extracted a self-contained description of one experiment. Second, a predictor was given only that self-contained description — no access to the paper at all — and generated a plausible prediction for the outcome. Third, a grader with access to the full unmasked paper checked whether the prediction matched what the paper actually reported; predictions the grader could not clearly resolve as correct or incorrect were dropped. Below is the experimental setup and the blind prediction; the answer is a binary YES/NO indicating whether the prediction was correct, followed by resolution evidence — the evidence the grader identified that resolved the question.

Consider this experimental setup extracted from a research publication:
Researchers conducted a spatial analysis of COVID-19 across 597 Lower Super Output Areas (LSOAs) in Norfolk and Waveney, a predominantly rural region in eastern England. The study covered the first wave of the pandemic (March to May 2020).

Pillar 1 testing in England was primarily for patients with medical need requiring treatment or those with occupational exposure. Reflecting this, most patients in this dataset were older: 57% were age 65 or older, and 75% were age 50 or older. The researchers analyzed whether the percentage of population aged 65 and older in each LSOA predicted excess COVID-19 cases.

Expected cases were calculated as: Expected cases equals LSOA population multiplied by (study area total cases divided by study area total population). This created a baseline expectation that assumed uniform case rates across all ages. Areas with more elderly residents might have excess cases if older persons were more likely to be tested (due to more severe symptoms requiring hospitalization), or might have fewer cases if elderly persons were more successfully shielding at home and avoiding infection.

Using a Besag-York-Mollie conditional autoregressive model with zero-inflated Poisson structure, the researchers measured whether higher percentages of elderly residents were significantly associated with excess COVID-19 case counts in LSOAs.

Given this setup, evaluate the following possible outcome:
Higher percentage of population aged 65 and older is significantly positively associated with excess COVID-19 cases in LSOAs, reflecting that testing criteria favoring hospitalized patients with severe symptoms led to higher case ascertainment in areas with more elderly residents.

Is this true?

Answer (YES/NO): YES